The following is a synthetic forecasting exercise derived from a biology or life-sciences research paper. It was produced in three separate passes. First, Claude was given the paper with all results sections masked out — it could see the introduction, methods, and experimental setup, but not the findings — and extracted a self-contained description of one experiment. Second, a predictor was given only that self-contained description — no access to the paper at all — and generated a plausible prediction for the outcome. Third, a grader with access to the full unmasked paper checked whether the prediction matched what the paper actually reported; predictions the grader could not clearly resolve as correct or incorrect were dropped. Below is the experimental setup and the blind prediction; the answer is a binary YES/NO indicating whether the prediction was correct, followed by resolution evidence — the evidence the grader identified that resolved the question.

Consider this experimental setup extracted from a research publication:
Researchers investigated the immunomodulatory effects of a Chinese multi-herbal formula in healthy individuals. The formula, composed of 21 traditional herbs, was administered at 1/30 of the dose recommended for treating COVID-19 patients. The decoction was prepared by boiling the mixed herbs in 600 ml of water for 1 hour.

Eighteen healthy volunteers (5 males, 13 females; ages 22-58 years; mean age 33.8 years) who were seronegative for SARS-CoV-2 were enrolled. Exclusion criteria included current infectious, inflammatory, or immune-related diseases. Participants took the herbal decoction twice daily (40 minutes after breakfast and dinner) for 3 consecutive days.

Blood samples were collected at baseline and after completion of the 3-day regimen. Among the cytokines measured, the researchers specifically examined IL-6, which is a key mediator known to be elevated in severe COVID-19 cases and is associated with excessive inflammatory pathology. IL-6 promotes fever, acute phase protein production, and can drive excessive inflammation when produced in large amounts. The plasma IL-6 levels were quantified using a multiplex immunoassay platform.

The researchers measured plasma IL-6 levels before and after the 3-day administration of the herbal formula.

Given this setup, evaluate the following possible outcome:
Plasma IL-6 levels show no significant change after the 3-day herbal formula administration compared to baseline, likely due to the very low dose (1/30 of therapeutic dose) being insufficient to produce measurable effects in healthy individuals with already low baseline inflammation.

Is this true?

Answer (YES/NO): YES